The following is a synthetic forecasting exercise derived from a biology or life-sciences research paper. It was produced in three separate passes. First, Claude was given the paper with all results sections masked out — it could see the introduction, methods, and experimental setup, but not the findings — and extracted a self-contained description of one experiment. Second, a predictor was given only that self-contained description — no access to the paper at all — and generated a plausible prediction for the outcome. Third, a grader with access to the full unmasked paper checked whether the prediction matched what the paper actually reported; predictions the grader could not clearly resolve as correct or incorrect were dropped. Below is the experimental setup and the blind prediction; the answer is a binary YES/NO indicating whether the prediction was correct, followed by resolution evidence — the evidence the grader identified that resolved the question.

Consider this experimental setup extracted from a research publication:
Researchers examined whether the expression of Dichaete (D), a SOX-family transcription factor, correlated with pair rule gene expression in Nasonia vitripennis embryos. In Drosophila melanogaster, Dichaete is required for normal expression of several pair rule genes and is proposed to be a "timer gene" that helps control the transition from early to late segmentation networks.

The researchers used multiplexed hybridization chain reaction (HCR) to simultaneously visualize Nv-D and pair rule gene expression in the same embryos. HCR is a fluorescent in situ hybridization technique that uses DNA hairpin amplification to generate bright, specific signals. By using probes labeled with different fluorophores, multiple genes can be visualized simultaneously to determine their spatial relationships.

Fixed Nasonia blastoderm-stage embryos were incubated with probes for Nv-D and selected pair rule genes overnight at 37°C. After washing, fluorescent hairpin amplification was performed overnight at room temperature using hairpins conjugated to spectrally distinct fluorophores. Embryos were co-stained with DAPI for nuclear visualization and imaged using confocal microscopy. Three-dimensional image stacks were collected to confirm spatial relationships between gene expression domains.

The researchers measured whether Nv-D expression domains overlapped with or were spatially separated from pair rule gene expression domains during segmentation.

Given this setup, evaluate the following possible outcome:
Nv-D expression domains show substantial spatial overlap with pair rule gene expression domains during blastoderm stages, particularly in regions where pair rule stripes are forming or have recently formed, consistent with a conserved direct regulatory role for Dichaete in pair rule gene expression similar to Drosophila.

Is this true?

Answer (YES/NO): YES